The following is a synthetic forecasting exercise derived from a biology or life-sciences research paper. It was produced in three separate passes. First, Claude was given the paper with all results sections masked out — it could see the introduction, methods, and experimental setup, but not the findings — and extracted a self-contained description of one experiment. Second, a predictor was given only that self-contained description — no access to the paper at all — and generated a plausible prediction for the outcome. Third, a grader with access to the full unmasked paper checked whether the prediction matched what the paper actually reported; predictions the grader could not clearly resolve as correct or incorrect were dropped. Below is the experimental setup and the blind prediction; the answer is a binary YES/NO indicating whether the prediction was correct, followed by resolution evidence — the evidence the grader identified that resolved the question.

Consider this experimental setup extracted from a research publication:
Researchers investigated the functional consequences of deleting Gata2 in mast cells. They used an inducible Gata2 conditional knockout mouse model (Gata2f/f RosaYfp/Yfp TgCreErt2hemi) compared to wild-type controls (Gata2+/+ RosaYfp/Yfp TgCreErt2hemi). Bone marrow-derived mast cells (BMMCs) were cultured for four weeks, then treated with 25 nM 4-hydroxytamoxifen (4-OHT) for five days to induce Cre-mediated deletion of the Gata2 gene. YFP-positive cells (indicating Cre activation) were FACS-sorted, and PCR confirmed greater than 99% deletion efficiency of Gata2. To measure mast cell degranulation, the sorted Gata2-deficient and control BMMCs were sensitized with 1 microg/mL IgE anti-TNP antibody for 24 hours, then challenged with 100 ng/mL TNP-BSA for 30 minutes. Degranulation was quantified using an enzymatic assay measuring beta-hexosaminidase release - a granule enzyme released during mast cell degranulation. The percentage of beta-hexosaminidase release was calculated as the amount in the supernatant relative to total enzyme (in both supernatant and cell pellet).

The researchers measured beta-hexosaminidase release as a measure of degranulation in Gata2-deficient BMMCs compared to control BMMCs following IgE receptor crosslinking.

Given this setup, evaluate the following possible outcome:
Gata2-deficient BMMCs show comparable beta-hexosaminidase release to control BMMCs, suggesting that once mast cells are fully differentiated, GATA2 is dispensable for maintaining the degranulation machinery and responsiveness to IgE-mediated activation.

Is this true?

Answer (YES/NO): NO